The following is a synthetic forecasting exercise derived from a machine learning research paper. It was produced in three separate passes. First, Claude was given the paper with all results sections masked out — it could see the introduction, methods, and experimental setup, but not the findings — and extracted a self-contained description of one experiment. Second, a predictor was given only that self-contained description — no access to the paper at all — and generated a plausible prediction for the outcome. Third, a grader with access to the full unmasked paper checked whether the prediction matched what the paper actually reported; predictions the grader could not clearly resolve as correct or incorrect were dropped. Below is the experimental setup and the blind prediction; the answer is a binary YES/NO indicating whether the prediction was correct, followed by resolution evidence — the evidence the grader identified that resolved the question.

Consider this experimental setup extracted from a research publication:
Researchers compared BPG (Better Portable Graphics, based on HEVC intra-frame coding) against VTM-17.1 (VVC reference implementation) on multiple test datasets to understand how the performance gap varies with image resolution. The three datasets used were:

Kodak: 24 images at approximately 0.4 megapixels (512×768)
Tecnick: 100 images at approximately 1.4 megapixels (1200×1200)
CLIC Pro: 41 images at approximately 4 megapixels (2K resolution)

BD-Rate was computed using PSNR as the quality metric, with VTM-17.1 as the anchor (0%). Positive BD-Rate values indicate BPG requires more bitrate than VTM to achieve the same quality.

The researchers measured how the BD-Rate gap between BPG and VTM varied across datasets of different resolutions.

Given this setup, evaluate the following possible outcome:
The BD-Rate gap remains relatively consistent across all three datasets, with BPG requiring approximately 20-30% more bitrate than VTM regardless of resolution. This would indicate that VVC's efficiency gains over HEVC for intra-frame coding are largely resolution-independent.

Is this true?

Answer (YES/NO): NO